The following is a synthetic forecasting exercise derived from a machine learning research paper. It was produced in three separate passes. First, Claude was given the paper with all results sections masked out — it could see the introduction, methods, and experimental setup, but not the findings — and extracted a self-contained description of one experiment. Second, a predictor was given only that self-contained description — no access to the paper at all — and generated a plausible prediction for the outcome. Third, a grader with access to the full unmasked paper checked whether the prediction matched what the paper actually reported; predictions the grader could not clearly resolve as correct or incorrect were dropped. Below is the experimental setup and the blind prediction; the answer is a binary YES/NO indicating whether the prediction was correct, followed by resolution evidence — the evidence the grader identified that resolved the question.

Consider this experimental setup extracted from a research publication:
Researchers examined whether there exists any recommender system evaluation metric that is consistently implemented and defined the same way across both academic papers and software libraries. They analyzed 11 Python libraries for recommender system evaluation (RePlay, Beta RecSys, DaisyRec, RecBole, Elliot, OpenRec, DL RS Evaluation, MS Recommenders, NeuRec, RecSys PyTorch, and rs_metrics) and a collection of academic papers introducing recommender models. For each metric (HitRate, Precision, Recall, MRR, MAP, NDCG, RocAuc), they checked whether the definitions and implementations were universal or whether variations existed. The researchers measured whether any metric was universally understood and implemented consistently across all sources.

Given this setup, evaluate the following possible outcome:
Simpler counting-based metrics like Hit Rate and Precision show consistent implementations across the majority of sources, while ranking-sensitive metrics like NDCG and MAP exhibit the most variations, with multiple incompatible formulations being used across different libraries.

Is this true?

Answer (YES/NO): NO